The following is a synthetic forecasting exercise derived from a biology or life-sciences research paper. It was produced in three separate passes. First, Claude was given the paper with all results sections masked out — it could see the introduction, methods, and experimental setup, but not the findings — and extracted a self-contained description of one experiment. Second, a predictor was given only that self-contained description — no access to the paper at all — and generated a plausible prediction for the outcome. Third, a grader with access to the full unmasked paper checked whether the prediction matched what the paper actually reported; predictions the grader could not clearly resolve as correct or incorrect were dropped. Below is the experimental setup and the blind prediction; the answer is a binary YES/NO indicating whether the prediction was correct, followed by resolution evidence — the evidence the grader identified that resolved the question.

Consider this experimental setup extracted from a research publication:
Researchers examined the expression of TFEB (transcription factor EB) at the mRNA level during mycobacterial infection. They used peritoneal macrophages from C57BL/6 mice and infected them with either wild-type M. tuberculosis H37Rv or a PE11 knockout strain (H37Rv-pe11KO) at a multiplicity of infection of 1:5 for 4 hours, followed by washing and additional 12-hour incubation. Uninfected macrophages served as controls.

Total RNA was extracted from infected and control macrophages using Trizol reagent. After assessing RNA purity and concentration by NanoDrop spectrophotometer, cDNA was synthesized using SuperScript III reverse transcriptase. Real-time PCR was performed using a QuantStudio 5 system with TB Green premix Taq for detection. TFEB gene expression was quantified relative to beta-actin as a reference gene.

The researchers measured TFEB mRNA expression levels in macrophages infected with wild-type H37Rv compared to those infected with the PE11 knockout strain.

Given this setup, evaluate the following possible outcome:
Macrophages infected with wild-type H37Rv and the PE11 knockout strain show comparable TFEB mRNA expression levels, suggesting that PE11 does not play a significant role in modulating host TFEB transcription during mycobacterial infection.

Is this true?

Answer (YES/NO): NO